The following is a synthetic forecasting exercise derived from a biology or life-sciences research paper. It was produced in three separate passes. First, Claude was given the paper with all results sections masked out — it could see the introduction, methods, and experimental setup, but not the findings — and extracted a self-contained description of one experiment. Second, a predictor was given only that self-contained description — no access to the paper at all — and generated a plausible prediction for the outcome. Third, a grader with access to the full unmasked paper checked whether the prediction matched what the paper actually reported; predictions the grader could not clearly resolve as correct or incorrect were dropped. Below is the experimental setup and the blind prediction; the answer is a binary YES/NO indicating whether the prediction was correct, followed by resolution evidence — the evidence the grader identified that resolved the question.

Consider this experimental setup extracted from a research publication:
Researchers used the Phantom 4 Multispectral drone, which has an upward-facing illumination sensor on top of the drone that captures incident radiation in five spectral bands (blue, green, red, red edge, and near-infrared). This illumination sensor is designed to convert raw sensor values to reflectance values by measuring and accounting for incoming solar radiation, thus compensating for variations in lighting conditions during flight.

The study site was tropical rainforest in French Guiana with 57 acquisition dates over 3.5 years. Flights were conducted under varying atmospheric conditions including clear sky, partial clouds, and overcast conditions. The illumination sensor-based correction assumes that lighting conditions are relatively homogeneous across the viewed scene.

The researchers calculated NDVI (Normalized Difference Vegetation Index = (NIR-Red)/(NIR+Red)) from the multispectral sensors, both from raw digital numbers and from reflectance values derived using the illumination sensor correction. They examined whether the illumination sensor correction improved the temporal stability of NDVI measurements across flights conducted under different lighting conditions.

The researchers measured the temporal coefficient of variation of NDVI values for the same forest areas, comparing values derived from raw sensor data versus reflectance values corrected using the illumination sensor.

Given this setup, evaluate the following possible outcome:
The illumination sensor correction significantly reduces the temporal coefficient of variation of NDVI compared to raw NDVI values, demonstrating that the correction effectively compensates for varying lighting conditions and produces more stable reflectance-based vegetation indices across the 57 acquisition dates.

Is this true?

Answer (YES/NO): YES